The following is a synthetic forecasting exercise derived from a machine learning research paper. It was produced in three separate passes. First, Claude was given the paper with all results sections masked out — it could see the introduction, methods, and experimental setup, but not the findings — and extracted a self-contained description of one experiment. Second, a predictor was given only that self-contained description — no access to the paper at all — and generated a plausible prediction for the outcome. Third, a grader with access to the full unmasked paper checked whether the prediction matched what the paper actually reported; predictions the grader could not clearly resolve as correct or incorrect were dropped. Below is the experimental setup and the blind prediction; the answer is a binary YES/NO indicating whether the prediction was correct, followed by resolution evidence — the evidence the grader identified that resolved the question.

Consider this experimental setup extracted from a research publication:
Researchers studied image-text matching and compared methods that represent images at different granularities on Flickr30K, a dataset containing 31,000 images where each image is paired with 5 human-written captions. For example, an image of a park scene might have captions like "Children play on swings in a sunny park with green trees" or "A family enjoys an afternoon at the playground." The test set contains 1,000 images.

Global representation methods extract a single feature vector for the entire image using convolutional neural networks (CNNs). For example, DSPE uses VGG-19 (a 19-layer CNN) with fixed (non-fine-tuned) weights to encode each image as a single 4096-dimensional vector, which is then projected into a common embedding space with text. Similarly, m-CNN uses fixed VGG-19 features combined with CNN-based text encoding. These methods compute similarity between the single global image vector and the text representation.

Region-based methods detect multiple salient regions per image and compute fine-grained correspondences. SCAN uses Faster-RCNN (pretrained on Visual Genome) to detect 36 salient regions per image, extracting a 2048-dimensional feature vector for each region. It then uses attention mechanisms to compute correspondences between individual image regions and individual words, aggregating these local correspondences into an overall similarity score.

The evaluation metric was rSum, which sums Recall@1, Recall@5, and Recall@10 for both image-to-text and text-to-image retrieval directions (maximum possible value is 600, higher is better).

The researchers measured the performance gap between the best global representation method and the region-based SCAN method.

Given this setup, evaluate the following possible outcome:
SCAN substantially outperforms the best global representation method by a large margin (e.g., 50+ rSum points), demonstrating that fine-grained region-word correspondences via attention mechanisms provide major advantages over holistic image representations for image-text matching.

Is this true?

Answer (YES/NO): NO